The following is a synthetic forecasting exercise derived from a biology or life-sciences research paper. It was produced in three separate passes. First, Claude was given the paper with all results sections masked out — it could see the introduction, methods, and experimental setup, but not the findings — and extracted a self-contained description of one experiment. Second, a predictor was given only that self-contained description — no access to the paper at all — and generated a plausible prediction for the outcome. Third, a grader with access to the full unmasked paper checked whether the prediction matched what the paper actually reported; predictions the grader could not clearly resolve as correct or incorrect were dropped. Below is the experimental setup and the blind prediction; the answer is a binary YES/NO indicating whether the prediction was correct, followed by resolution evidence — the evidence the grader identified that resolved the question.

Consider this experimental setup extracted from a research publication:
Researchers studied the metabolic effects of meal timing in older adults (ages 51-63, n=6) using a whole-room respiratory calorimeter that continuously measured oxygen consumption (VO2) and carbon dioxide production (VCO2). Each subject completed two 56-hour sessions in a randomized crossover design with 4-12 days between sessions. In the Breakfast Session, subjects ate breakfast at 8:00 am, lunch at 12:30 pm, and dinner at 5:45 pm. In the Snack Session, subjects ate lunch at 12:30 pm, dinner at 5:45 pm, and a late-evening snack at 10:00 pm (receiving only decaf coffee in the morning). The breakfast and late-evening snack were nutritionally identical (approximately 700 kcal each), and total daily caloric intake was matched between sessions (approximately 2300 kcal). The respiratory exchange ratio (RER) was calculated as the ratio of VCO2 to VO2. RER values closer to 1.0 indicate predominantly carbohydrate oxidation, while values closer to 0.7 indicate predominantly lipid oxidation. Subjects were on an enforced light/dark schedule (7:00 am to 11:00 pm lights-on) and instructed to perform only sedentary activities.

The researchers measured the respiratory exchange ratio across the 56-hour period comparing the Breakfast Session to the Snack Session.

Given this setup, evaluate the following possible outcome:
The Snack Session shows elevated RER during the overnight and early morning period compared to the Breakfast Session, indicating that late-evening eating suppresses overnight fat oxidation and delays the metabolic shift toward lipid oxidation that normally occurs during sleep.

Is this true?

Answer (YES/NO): YES